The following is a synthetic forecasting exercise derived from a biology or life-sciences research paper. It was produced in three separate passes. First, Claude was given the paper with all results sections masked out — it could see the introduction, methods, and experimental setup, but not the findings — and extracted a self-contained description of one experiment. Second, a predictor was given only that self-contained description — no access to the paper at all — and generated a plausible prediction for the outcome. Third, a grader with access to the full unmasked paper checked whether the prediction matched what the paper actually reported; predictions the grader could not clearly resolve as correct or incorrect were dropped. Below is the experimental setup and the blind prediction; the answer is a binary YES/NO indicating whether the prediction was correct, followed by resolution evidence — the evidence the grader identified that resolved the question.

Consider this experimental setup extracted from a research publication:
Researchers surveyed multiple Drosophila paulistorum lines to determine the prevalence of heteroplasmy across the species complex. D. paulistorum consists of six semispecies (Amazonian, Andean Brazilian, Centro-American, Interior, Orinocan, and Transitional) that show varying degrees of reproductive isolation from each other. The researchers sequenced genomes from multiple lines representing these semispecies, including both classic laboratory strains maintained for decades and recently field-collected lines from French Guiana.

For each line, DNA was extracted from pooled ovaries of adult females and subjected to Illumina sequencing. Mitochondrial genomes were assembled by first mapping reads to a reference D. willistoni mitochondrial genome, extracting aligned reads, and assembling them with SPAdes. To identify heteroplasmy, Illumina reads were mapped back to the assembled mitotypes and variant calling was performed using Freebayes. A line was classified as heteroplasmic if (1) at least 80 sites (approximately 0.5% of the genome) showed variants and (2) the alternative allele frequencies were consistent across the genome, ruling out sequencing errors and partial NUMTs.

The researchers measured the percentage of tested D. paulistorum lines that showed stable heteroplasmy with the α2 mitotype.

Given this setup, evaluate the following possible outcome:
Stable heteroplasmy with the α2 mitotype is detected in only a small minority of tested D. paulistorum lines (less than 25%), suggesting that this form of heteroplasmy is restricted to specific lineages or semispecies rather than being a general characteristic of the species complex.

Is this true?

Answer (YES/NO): NO